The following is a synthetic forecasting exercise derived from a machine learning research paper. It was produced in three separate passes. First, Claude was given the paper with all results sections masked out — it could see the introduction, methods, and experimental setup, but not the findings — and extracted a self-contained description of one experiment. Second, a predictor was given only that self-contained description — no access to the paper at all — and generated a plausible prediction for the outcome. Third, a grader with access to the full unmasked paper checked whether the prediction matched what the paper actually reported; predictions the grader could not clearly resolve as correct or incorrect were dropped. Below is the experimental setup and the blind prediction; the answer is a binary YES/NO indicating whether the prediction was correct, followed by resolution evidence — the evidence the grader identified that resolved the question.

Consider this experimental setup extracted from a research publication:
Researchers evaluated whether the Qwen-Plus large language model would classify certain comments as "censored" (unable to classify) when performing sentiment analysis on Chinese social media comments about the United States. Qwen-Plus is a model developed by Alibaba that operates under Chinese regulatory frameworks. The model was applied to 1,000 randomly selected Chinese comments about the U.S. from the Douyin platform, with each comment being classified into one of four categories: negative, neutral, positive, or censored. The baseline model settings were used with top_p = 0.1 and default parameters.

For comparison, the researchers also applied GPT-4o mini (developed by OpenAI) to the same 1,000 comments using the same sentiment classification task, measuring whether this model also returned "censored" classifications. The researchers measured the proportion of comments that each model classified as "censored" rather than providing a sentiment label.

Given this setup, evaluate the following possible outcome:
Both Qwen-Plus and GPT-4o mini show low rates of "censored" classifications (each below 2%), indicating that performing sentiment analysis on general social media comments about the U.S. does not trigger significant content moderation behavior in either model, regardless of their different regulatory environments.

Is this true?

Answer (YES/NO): YES